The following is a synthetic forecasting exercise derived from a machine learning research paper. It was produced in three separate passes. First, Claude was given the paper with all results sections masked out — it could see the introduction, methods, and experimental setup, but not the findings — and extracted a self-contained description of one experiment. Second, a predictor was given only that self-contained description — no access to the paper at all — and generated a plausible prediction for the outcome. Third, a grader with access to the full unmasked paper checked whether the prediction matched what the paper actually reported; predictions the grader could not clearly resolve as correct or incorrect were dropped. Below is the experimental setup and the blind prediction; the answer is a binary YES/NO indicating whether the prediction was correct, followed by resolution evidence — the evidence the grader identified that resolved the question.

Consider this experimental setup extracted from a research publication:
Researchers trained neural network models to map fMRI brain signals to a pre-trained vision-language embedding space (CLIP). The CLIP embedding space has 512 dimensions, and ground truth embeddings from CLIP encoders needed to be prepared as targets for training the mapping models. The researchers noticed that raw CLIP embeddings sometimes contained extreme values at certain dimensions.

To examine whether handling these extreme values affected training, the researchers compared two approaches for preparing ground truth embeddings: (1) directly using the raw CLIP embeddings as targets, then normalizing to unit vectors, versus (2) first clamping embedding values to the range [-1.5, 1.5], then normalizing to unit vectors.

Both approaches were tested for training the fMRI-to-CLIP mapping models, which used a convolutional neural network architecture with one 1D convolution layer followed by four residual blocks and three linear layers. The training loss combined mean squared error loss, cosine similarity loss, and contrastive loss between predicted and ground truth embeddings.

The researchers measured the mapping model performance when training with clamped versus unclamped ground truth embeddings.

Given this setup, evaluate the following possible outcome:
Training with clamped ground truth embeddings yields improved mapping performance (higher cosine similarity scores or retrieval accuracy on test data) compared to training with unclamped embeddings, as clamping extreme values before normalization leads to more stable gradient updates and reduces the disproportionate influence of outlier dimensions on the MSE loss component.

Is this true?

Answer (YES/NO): YES